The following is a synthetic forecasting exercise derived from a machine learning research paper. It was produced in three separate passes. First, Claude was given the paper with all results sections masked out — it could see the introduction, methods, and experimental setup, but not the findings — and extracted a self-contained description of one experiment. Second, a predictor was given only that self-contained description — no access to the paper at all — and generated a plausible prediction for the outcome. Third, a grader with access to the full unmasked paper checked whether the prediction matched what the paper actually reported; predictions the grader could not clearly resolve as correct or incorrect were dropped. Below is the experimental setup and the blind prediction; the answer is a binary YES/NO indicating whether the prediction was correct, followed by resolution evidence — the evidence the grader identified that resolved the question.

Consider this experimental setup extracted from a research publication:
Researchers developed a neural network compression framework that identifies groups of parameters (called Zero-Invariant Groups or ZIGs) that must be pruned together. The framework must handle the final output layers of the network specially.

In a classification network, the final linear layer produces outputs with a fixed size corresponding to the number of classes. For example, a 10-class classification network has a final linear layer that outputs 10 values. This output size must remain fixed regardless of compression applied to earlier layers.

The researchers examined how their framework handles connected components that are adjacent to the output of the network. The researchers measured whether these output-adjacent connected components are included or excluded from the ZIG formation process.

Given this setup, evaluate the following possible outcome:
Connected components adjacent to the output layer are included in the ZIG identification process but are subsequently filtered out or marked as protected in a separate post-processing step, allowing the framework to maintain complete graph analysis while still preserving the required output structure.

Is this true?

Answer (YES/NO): NO